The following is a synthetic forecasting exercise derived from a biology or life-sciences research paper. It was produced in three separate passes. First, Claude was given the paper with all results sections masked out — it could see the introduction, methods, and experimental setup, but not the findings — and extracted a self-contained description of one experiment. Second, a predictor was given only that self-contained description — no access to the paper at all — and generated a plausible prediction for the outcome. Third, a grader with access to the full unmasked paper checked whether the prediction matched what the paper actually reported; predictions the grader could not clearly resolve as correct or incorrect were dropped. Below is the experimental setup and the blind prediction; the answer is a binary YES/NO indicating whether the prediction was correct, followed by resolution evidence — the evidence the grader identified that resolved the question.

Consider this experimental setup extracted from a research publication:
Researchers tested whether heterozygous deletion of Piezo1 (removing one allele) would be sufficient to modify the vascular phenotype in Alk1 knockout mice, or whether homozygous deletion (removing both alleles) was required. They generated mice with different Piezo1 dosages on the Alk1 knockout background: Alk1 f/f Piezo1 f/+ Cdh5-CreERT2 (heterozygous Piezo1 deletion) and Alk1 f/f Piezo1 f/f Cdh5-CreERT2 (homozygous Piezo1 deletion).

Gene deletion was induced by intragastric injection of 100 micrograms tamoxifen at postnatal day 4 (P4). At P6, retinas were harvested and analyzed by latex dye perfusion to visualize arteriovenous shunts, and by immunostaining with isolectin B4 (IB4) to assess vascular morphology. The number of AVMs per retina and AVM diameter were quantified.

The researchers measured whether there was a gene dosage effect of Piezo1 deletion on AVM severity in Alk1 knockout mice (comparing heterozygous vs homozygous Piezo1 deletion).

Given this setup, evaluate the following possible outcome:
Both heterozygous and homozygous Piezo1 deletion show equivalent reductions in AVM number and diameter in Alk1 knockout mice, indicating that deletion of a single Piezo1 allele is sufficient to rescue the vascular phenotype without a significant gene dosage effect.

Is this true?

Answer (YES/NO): NO